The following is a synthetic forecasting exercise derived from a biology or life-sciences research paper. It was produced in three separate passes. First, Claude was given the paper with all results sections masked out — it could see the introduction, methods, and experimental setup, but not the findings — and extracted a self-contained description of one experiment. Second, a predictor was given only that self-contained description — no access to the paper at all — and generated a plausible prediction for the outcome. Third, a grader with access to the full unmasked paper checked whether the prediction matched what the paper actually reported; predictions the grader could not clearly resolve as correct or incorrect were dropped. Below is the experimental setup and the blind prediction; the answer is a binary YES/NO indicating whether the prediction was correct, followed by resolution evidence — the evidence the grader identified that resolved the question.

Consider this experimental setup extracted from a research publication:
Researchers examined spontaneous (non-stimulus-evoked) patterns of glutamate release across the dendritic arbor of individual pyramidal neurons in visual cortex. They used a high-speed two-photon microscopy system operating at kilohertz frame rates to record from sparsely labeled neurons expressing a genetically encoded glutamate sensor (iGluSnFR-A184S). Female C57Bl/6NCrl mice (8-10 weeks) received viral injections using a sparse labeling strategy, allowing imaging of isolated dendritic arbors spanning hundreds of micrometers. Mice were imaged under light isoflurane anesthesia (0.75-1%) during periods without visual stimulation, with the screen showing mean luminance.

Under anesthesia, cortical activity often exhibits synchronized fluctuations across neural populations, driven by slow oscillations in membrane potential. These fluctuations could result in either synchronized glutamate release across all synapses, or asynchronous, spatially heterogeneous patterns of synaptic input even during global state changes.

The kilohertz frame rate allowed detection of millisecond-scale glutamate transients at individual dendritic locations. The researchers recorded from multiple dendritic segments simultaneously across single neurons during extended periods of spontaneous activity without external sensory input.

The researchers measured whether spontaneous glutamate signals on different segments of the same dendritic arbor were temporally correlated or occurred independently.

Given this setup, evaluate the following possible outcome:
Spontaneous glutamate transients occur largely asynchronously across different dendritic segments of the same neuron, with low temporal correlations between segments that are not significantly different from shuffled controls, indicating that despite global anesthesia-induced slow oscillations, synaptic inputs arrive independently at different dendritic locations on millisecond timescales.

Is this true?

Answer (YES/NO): NO